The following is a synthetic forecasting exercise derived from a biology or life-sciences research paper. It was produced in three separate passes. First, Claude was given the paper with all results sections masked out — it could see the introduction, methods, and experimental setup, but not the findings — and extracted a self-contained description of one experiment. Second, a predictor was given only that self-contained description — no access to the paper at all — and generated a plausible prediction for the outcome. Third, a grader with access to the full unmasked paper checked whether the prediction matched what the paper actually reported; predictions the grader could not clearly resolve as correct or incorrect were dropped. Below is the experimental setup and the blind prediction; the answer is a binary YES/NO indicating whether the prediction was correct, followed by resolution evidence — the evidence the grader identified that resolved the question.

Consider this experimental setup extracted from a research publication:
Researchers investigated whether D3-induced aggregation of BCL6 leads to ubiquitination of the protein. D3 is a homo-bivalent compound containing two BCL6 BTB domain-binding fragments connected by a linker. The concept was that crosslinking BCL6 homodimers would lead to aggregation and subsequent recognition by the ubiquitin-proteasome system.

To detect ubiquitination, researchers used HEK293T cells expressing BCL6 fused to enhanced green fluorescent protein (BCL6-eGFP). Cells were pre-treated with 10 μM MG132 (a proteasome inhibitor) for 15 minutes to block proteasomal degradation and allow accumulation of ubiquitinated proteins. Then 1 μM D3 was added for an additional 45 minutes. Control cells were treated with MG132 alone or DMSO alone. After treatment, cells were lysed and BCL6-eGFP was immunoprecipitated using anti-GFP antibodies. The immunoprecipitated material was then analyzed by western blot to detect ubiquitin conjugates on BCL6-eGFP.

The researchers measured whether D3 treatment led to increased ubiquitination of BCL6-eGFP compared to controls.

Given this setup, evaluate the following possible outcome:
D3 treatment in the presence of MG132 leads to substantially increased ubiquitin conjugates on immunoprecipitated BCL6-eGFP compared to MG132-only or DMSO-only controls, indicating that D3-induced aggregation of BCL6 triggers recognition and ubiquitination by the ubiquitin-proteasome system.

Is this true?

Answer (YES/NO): YES